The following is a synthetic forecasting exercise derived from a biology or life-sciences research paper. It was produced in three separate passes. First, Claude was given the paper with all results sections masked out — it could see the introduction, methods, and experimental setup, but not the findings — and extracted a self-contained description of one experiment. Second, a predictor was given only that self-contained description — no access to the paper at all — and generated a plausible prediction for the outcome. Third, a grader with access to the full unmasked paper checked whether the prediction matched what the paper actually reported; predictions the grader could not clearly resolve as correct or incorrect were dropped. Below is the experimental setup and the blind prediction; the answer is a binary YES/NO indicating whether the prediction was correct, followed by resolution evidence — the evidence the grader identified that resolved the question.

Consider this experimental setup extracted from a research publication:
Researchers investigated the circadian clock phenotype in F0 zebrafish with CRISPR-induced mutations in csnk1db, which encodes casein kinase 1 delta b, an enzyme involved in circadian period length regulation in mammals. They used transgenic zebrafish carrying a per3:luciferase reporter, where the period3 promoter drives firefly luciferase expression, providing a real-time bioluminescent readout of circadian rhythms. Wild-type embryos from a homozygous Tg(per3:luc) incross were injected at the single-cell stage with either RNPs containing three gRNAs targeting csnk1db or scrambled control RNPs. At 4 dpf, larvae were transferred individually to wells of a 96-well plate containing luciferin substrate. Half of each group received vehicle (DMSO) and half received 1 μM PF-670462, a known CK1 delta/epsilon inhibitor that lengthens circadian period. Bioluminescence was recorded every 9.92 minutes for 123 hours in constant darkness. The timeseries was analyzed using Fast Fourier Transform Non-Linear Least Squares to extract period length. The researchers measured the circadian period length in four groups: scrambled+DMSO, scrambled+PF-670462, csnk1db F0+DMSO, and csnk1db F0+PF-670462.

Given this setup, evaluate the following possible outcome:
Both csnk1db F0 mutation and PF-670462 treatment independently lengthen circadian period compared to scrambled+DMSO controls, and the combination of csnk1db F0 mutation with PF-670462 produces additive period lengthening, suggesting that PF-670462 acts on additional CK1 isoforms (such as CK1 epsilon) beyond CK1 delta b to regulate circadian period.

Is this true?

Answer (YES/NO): NO